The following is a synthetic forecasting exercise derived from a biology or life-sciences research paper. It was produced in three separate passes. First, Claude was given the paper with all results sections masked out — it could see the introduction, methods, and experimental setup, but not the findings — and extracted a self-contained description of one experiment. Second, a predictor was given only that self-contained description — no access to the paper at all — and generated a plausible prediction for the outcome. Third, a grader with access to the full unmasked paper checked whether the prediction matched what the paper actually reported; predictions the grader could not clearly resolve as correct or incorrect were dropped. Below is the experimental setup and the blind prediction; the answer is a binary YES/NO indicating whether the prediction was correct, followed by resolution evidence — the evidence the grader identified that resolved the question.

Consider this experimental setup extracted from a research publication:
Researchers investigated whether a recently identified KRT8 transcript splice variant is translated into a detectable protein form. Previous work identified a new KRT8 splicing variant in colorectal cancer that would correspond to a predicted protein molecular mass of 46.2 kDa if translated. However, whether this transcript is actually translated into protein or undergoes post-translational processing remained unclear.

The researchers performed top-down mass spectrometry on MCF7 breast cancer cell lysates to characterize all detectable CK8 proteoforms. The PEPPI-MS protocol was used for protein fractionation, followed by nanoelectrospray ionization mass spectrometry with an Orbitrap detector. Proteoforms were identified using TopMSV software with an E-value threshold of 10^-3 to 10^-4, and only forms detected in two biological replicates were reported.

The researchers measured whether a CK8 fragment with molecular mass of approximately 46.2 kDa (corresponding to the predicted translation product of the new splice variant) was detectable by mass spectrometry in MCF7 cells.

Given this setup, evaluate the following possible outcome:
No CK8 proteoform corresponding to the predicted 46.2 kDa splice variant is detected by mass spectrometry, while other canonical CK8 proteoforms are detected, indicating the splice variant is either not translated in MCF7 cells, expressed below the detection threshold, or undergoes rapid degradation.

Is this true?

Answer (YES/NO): YES